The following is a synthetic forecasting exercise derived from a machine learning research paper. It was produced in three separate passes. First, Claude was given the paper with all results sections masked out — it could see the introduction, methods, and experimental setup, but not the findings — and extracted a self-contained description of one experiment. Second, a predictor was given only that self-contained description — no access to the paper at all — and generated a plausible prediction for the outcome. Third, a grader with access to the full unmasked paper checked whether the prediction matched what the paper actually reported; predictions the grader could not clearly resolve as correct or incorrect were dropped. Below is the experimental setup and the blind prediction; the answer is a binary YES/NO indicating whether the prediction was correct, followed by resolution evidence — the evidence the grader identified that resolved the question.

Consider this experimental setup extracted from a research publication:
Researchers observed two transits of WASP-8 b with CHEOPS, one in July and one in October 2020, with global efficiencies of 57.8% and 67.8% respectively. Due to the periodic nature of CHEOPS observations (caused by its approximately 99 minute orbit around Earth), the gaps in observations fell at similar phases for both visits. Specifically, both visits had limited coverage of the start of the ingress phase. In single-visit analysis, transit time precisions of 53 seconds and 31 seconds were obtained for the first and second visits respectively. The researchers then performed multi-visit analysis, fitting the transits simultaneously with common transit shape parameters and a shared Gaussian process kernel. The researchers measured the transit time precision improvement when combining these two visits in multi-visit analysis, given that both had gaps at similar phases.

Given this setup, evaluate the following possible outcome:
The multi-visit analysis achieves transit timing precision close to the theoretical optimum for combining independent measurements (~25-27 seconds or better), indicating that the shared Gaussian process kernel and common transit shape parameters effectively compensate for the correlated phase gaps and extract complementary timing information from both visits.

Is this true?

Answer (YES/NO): NO